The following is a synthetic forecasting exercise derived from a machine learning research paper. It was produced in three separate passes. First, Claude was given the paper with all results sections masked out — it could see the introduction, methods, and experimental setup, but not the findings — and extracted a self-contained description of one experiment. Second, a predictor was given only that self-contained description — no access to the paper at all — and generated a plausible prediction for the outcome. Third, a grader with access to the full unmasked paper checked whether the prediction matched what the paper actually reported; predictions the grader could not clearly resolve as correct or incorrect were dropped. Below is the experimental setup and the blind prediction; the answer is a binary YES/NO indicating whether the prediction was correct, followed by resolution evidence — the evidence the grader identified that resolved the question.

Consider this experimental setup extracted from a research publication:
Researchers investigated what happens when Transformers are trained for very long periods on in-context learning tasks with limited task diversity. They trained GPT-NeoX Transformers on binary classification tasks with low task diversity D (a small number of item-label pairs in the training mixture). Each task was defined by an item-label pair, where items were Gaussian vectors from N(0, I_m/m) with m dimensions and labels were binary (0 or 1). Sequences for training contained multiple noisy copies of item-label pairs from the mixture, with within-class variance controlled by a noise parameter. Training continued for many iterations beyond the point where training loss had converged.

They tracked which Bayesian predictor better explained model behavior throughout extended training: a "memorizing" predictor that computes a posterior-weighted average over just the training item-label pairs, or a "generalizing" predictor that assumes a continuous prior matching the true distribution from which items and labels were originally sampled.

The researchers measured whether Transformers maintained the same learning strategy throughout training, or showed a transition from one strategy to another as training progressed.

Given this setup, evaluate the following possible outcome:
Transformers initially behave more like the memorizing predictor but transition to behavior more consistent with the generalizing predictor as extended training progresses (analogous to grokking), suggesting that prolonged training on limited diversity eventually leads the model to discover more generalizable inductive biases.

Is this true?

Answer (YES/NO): NO